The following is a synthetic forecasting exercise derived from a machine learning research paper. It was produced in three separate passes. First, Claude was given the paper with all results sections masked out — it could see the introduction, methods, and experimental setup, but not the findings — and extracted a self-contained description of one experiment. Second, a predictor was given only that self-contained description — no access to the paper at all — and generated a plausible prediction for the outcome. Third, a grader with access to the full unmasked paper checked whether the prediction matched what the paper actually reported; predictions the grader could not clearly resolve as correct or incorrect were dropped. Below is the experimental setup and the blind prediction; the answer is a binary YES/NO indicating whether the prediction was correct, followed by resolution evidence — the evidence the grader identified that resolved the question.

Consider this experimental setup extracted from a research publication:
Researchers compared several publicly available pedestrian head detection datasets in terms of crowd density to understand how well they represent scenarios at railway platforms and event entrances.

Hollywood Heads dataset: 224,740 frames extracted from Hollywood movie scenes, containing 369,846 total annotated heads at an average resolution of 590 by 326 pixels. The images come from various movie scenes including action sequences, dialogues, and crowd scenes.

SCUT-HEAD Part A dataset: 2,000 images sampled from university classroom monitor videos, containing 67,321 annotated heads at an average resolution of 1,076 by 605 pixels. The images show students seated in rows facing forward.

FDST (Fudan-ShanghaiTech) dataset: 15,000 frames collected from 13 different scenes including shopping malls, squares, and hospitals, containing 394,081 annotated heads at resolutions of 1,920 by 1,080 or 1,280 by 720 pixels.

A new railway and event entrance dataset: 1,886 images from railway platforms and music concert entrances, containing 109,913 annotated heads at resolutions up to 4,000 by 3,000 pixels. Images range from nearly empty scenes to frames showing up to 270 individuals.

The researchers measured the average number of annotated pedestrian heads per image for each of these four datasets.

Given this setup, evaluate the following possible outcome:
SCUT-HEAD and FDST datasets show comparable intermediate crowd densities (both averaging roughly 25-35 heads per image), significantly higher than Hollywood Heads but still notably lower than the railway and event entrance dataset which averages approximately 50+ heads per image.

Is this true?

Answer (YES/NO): YES